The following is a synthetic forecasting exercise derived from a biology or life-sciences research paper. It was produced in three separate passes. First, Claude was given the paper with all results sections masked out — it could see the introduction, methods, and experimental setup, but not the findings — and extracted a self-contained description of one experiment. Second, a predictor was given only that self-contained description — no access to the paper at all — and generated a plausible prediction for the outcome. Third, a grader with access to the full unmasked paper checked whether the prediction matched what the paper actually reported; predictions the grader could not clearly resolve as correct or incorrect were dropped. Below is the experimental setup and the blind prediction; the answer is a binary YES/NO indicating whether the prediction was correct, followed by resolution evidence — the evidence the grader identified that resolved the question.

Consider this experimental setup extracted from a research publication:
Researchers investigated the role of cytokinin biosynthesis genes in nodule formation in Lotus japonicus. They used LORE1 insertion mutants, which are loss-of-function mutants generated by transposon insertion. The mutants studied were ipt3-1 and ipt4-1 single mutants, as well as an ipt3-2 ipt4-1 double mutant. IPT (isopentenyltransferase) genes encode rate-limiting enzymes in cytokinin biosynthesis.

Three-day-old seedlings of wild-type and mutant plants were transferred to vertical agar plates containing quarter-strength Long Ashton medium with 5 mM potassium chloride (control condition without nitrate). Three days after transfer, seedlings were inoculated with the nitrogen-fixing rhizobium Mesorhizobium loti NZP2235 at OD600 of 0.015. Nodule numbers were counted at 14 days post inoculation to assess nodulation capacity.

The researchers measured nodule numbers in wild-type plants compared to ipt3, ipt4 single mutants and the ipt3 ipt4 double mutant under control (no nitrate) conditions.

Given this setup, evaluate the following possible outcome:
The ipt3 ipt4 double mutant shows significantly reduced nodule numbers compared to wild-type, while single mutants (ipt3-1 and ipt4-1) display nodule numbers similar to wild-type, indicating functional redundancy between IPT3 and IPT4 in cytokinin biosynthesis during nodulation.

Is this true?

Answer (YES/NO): NO